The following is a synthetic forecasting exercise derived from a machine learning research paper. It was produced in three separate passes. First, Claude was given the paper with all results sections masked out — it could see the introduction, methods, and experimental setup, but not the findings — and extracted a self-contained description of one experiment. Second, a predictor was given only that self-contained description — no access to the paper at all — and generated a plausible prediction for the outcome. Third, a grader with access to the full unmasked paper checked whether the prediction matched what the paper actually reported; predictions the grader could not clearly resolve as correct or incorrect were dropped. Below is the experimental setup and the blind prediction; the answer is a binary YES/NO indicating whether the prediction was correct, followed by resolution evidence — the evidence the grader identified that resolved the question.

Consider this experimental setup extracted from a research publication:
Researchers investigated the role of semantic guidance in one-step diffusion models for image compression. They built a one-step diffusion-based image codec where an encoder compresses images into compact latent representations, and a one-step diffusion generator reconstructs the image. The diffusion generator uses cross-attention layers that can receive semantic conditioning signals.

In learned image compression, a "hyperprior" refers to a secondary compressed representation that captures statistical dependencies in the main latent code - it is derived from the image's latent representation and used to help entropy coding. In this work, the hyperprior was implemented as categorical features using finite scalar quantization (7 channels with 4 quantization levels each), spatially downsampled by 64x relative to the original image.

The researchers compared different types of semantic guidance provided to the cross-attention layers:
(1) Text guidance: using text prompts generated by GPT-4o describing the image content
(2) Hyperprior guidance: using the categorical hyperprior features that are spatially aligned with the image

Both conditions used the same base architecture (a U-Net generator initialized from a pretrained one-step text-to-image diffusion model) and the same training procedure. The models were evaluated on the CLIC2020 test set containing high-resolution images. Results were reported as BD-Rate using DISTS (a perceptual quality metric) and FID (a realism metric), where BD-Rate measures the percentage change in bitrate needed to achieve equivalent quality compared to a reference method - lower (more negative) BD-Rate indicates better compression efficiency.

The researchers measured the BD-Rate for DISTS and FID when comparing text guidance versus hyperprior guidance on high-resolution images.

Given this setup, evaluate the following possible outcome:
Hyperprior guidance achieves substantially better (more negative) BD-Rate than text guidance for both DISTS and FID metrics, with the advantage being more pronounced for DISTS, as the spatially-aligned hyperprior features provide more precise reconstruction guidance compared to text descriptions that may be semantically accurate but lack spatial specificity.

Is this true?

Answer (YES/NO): NO